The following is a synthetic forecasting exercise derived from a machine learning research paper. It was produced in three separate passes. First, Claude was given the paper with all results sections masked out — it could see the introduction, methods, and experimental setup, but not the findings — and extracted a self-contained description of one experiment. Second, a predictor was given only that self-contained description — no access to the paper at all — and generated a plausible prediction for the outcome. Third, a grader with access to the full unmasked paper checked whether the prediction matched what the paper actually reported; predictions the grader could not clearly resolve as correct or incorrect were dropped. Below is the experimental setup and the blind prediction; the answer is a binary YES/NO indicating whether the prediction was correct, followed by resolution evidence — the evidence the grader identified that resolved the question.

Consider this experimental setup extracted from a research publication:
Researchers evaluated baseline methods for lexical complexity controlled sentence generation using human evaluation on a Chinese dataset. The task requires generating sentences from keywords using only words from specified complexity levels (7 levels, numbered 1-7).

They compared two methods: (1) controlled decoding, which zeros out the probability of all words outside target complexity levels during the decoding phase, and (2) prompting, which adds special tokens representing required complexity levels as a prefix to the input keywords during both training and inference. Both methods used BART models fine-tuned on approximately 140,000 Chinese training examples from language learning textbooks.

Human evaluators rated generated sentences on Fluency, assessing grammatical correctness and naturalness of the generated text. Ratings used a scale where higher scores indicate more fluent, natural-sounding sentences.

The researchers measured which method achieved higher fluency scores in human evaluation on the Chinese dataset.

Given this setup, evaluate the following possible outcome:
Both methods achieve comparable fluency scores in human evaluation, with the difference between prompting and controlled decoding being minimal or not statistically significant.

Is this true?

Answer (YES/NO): NO